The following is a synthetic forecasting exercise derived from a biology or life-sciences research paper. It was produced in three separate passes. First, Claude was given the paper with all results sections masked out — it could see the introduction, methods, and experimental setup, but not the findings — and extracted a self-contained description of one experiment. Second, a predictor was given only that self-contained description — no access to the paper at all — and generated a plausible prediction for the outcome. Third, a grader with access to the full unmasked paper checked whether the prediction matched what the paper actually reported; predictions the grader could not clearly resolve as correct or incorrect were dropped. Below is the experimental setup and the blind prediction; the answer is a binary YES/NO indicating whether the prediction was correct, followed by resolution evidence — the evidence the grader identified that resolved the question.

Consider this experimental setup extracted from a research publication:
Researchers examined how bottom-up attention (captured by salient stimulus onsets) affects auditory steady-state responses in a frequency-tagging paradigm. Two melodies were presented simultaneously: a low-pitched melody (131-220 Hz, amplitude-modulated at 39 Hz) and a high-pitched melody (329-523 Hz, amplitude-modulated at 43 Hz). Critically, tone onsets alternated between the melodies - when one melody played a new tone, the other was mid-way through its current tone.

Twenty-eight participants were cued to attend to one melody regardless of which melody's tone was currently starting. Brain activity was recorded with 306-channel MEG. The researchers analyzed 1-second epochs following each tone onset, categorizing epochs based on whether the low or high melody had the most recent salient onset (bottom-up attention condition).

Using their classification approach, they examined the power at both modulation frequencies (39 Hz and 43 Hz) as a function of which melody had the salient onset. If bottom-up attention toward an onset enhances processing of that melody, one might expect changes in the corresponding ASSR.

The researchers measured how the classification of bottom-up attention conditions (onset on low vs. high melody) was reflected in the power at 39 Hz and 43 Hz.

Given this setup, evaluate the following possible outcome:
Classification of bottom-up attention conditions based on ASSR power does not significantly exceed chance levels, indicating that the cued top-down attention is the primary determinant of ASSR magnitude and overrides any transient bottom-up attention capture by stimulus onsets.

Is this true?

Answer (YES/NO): NO